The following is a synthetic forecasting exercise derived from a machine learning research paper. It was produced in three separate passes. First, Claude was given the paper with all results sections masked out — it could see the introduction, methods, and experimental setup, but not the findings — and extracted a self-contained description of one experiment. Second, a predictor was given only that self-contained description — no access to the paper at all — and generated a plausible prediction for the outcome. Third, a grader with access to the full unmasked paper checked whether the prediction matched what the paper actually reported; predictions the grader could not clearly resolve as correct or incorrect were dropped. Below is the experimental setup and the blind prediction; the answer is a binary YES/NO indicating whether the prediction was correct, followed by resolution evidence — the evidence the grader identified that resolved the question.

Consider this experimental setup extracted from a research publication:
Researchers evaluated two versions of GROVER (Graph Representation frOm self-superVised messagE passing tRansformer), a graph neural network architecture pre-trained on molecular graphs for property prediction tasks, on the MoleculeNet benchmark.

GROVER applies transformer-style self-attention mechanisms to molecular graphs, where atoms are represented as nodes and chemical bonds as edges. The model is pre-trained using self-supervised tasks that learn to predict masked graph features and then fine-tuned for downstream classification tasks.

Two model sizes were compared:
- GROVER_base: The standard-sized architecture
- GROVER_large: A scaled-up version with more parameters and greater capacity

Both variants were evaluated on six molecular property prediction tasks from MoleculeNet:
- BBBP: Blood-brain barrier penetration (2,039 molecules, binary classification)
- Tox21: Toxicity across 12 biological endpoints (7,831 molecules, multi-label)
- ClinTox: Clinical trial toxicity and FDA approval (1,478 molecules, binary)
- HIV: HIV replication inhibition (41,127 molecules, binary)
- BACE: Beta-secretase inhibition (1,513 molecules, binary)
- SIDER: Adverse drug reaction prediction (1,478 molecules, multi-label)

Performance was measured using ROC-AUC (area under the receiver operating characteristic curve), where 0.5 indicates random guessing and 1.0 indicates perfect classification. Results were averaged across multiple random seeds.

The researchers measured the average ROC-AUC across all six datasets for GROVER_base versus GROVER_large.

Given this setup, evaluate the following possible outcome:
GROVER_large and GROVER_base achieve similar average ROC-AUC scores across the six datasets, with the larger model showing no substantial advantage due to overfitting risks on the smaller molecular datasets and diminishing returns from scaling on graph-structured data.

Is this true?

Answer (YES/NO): YES